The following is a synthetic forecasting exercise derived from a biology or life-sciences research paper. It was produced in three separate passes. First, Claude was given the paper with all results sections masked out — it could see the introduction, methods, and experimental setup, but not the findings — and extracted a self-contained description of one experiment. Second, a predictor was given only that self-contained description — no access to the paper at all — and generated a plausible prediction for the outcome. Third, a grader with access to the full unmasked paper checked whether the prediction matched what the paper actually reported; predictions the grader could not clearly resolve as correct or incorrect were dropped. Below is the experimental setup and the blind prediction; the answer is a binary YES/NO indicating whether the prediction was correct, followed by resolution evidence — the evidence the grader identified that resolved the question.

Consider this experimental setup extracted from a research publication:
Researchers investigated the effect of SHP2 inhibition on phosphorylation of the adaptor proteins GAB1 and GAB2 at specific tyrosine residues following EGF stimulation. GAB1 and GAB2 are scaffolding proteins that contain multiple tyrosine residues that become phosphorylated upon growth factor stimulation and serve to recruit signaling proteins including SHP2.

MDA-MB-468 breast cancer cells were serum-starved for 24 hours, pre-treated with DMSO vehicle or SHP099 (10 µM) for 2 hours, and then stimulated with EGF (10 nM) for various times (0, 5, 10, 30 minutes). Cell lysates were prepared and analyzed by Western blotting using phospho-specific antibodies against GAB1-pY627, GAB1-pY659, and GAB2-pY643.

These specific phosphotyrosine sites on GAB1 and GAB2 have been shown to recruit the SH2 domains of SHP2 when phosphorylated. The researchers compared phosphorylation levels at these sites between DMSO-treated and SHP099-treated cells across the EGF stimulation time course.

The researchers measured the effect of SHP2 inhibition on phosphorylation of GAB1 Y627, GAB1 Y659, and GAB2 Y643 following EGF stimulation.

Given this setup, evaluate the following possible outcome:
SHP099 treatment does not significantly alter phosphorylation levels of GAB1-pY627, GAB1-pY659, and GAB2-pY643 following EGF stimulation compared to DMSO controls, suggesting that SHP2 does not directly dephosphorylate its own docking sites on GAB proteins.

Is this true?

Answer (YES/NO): NO